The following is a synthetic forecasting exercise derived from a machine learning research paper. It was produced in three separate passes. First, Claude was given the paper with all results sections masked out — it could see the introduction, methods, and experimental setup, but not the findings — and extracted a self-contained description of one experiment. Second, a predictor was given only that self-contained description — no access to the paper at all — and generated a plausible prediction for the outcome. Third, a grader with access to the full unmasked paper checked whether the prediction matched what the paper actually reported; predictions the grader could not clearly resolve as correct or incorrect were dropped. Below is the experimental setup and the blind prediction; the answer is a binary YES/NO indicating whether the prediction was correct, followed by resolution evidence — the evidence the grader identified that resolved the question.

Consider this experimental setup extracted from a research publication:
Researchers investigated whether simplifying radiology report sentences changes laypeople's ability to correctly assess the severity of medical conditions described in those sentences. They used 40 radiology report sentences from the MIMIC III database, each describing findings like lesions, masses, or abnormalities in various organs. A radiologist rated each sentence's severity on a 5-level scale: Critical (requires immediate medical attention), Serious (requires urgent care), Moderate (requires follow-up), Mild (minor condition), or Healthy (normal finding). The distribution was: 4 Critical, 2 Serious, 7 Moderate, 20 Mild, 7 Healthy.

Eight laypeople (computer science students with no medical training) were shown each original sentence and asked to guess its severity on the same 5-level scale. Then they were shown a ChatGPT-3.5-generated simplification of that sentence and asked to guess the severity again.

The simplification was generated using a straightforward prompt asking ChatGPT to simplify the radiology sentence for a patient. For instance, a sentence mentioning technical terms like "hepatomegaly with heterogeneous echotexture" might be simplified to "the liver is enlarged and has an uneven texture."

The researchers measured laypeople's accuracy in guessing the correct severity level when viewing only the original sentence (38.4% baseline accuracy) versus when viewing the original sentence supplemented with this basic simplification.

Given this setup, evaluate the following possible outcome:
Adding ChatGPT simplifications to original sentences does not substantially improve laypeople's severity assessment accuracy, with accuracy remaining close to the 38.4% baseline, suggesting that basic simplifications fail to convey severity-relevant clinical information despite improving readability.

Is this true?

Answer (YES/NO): YES